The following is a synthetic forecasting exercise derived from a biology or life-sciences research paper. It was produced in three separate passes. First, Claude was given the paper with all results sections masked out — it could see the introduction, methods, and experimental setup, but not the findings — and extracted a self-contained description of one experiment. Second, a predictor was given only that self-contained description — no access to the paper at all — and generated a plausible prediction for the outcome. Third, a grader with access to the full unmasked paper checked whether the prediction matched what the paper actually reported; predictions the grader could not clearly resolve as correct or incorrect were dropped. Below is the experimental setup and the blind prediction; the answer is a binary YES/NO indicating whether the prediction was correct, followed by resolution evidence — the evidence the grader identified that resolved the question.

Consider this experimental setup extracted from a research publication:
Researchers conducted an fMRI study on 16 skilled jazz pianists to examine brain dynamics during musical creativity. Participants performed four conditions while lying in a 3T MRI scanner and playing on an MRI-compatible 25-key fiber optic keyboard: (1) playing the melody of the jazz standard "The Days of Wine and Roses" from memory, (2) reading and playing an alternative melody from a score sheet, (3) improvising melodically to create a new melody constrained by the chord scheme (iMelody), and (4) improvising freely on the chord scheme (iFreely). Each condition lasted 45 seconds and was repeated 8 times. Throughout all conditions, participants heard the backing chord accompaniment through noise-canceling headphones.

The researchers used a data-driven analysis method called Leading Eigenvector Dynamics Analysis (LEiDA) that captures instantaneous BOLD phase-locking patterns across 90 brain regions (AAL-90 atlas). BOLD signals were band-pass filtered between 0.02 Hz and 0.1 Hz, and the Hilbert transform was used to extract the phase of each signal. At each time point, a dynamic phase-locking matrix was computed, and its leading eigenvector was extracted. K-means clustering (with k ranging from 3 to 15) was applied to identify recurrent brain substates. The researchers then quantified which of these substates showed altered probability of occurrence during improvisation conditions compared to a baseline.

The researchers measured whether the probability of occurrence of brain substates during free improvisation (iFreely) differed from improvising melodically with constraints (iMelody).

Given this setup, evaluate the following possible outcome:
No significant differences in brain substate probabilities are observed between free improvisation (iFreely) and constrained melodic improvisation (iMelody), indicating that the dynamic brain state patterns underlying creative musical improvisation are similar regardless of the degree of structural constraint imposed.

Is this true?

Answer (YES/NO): NO